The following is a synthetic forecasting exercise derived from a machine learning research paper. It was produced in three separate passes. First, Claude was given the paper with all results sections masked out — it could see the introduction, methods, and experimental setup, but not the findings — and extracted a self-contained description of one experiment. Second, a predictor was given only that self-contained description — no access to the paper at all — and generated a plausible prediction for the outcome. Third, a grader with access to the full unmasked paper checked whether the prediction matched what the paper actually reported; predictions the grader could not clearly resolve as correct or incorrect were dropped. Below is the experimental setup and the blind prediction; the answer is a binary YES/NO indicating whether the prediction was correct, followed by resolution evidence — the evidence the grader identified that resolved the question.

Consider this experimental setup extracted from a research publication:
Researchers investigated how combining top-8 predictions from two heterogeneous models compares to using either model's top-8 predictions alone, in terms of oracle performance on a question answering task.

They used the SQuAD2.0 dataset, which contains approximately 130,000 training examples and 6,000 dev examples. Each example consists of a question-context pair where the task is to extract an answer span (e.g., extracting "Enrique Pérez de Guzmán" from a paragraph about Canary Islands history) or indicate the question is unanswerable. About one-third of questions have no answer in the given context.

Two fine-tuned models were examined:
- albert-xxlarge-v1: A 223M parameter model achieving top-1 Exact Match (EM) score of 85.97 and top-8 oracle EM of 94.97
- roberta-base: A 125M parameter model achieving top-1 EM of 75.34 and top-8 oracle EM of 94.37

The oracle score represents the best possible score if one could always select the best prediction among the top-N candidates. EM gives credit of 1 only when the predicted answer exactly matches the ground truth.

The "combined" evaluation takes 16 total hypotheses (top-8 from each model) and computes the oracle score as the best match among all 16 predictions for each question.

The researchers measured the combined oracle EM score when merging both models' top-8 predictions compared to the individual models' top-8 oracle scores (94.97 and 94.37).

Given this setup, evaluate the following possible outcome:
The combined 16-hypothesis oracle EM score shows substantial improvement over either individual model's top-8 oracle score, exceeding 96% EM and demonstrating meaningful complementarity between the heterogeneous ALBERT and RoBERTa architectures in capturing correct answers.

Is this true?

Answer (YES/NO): YES